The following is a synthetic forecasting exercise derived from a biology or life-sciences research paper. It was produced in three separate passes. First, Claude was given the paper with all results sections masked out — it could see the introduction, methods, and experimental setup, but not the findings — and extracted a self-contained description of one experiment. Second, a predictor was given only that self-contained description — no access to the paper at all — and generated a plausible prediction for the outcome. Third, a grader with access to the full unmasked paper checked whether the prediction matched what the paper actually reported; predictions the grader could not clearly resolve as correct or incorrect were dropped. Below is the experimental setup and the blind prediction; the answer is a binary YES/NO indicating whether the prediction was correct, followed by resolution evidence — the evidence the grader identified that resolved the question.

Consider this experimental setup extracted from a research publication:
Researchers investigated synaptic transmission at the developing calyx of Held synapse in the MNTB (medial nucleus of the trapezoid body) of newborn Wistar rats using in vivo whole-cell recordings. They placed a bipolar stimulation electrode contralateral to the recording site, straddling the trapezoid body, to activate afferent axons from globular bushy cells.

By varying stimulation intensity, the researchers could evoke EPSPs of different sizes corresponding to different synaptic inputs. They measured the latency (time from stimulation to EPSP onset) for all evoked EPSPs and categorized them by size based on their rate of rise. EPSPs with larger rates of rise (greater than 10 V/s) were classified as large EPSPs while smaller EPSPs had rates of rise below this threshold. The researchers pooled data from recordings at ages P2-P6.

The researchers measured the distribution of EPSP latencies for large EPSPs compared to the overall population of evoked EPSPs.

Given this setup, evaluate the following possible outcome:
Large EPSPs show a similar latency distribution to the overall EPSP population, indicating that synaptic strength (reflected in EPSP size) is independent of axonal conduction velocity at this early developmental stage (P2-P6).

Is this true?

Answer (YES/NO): NO